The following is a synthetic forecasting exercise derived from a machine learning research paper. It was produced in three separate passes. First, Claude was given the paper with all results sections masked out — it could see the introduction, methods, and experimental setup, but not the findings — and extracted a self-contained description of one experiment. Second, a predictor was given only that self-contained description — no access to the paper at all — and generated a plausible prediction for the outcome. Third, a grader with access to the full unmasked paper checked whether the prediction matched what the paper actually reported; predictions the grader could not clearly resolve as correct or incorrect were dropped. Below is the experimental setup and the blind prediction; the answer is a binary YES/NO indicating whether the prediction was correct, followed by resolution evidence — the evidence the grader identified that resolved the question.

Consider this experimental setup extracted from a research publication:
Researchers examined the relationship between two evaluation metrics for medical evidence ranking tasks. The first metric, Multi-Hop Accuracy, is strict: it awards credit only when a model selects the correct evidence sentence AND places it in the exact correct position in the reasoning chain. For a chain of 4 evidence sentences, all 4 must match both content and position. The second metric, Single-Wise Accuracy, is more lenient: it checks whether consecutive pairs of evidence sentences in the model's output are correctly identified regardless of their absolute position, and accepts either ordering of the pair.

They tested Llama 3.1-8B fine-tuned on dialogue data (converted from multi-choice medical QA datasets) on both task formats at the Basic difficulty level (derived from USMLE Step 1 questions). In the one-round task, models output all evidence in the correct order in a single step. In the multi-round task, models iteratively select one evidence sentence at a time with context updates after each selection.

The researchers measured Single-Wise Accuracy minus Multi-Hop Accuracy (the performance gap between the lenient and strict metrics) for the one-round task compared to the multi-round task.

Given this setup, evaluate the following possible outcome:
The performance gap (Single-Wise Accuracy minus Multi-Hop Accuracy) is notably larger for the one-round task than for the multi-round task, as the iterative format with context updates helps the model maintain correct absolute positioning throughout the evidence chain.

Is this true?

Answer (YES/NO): NO